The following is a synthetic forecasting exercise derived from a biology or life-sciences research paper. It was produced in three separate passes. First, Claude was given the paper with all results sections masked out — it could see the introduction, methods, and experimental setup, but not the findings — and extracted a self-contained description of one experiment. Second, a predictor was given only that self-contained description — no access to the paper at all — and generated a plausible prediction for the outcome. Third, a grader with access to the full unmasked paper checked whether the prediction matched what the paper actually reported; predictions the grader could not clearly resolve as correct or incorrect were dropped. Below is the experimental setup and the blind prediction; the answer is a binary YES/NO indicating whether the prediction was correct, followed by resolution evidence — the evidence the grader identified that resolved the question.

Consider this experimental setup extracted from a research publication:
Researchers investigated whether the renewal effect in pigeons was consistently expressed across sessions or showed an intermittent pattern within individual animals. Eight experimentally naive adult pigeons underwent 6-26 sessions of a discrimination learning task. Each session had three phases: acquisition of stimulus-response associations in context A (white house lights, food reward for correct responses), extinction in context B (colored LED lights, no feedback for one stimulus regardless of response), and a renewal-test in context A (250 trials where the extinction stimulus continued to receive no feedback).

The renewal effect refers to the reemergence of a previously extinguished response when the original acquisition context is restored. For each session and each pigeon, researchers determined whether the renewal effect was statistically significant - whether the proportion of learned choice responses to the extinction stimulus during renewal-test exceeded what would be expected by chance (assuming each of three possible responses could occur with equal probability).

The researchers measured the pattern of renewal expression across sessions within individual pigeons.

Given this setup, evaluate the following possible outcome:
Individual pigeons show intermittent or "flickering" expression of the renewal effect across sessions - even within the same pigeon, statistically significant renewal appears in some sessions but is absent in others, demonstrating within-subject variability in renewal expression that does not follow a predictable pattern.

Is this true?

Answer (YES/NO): YES